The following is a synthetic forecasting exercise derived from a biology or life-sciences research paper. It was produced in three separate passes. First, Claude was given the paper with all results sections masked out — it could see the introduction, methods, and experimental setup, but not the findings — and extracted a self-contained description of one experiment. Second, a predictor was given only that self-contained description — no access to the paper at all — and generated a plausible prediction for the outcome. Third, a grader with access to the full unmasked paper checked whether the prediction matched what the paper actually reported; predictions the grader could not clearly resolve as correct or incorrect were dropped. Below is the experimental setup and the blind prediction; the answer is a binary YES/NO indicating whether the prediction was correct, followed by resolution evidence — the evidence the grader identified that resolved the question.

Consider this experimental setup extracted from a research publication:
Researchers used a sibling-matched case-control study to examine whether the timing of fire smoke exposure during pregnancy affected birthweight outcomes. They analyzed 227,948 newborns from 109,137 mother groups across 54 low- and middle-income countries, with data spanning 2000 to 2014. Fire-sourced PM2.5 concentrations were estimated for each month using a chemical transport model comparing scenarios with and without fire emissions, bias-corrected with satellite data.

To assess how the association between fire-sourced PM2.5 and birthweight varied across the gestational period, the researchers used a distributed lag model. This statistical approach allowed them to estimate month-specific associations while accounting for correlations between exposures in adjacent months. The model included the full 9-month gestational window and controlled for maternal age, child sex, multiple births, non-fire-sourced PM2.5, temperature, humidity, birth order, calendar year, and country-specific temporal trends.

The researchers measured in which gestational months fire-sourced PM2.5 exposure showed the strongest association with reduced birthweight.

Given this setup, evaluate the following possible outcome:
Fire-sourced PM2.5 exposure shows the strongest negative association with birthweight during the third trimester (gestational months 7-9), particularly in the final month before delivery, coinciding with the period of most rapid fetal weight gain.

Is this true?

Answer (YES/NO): NO